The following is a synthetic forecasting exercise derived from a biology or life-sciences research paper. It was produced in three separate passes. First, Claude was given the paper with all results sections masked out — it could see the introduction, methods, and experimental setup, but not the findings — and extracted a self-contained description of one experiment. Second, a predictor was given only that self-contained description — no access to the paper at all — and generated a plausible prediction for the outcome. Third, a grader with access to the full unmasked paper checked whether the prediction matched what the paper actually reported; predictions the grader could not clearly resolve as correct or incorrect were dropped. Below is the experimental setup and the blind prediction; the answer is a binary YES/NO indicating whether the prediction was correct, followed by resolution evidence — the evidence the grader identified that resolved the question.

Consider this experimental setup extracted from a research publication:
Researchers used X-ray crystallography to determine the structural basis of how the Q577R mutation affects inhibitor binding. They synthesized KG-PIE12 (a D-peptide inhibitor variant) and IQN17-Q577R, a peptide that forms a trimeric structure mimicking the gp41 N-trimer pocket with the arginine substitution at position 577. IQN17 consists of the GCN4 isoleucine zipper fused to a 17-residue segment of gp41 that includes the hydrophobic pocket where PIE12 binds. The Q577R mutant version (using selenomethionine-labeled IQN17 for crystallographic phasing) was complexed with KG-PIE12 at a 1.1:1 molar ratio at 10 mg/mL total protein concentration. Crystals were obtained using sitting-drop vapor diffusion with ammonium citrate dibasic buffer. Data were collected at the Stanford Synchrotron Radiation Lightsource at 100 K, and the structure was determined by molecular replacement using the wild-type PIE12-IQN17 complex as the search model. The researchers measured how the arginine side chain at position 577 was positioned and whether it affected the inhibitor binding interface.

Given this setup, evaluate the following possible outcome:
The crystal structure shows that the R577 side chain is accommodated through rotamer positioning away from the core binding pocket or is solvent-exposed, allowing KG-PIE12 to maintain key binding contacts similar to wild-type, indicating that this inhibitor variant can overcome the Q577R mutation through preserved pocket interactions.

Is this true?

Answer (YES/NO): NO